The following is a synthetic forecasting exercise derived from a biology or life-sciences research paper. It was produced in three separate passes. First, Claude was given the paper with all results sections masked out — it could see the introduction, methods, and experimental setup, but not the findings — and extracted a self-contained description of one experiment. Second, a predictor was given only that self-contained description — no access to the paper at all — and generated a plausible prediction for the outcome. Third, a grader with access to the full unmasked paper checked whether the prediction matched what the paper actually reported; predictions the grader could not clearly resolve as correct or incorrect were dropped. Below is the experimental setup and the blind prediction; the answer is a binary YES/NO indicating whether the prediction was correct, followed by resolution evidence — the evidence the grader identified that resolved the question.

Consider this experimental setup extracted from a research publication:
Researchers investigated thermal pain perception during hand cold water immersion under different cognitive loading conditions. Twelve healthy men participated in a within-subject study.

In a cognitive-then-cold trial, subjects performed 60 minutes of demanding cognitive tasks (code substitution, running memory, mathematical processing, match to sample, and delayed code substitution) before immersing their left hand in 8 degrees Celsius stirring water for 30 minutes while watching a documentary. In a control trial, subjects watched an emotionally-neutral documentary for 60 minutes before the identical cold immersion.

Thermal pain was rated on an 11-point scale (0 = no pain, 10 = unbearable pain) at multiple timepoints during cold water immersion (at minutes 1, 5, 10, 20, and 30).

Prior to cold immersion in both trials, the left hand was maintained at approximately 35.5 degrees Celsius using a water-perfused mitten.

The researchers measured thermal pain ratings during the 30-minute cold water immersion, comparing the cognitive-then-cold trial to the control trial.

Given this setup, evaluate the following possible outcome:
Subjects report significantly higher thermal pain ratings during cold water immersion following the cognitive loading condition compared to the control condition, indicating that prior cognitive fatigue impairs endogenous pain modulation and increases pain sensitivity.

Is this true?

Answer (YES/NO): NO